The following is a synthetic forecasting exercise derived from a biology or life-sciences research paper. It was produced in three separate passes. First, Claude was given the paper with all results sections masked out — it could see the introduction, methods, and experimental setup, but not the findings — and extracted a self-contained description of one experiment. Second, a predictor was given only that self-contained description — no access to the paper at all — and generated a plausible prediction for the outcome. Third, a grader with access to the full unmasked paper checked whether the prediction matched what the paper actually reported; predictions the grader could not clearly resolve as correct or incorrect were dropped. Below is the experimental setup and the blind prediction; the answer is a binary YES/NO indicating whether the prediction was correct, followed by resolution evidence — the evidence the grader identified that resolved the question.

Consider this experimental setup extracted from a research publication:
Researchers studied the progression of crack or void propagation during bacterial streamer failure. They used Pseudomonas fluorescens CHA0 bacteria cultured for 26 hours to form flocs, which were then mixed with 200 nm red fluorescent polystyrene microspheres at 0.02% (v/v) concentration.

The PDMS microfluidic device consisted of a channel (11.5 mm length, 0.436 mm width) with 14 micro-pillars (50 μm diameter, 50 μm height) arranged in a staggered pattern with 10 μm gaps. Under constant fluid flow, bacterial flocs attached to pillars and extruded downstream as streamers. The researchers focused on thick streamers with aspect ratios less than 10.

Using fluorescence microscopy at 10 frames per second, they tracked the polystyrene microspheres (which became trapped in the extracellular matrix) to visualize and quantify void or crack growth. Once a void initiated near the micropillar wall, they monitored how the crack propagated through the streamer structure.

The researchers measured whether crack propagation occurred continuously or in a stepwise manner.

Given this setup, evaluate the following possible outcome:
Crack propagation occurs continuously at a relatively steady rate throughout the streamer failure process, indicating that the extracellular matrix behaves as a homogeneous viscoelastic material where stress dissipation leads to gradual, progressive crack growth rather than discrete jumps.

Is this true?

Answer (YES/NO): NO